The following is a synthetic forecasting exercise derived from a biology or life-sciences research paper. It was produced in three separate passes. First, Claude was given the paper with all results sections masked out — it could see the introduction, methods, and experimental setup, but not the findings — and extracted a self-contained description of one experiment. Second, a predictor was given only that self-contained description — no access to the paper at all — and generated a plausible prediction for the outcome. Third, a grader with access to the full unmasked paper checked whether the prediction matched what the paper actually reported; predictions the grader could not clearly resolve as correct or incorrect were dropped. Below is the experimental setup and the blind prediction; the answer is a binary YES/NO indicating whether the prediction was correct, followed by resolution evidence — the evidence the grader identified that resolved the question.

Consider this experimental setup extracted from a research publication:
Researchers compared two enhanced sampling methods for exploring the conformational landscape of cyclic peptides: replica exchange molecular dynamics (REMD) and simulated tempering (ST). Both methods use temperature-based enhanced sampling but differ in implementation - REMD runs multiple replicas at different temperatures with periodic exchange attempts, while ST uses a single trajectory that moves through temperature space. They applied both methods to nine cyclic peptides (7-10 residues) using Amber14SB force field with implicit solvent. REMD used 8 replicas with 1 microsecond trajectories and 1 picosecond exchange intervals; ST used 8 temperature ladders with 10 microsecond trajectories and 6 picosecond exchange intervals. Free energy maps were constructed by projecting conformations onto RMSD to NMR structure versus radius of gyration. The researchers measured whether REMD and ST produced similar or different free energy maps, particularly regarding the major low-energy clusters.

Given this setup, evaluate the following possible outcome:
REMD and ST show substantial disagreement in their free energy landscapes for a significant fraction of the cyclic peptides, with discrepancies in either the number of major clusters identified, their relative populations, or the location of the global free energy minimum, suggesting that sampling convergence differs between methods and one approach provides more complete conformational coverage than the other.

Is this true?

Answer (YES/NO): NO